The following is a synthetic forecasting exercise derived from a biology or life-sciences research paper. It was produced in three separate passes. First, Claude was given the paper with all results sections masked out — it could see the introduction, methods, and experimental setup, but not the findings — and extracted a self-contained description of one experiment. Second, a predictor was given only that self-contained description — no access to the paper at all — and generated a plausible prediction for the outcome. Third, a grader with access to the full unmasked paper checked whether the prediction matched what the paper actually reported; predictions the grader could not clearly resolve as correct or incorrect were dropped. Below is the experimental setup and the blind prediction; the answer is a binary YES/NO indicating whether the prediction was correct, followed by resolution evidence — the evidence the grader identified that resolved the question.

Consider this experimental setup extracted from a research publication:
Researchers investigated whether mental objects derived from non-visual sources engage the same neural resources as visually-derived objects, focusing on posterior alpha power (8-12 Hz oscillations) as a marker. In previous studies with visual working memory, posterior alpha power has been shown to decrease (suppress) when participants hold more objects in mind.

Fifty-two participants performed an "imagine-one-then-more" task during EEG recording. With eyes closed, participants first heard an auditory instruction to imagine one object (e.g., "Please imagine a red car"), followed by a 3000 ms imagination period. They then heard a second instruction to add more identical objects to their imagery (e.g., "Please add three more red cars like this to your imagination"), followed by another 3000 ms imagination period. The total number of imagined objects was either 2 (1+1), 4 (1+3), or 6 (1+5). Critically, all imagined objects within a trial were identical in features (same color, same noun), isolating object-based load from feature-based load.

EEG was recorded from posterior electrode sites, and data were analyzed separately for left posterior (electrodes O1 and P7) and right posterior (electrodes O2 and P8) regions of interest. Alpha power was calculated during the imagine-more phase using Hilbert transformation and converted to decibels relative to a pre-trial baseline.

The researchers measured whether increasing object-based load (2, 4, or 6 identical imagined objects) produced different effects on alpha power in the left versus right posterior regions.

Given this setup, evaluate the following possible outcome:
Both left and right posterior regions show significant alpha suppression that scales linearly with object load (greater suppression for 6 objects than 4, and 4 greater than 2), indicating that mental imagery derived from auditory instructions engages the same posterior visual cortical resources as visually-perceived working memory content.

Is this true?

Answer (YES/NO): NO